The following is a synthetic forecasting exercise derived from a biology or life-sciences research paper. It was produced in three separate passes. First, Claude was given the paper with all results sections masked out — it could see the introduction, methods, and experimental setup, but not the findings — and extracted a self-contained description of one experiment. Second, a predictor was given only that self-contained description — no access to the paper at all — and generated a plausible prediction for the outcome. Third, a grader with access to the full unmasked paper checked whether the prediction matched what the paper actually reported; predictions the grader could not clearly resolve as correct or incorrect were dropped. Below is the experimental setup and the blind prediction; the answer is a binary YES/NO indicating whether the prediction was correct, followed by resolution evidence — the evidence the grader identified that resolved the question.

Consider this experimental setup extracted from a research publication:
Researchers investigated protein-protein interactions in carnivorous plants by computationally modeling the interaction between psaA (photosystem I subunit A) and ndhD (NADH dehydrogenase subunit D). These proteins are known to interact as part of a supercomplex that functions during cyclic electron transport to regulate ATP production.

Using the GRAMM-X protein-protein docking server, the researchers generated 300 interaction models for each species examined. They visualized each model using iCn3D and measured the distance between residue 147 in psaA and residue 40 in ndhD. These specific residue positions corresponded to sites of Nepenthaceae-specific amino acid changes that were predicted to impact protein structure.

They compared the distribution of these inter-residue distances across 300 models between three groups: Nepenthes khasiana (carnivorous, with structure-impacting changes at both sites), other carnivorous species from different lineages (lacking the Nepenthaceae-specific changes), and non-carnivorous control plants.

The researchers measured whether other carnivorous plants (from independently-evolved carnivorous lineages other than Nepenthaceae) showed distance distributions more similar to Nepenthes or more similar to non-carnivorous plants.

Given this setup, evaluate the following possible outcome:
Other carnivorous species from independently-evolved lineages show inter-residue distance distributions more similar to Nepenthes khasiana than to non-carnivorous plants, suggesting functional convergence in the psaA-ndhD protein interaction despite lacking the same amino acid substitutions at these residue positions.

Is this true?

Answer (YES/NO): NO